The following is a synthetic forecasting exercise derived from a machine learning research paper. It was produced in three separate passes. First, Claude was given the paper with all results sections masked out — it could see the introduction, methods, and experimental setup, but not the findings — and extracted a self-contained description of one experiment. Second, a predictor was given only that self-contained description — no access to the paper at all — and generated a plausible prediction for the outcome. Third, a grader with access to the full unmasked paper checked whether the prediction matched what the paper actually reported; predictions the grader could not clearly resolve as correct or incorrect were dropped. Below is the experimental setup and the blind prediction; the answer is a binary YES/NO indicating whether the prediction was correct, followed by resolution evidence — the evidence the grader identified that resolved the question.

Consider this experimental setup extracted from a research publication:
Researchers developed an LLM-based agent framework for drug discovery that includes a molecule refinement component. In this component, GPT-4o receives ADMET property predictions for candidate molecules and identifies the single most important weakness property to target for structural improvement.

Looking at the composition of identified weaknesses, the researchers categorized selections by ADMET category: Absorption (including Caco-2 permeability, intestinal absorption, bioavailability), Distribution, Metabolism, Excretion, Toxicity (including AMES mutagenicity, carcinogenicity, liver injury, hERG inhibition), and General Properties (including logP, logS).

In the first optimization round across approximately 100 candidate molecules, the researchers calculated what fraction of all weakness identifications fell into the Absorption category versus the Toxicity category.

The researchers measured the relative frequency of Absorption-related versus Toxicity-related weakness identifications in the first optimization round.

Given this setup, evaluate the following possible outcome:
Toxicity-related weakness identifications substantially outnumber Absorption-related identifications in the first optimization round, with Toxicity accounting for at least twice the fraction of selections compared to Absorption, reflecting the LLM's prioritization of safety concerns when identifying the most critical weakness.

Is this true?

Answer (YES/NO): NO